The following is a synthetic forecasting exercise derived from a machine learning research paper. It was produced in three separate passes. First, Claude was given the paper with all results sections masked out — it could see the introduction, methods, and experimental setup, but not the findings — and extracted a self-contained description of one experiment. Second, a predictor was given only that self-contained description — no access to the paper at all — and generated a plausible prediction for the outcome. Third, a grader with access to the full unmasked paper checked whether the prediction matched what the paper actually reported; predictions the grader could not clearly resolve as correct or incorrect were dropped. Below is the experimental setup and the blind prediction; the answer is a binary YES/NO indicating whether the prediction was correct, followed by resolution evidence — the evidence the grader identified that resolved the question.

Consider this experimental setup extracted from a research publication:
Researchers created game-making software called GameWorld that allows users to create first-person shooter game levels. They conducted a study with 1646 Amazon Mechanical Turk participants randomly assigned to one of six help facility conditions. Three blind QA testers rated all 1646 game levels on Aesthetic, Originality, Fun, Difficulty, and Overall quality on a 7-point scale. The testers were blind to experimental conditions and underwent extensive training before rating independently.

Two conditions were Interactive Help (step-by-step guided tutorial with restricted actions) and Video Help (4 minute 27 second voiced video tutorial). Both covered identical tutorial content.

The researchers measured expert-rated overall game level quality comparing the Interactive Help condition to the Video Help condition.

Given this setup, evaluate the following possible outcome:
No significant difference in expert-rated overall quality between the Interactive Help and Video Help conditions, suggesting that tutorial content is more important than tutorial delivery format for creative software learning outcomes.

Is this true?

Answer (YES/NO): YES